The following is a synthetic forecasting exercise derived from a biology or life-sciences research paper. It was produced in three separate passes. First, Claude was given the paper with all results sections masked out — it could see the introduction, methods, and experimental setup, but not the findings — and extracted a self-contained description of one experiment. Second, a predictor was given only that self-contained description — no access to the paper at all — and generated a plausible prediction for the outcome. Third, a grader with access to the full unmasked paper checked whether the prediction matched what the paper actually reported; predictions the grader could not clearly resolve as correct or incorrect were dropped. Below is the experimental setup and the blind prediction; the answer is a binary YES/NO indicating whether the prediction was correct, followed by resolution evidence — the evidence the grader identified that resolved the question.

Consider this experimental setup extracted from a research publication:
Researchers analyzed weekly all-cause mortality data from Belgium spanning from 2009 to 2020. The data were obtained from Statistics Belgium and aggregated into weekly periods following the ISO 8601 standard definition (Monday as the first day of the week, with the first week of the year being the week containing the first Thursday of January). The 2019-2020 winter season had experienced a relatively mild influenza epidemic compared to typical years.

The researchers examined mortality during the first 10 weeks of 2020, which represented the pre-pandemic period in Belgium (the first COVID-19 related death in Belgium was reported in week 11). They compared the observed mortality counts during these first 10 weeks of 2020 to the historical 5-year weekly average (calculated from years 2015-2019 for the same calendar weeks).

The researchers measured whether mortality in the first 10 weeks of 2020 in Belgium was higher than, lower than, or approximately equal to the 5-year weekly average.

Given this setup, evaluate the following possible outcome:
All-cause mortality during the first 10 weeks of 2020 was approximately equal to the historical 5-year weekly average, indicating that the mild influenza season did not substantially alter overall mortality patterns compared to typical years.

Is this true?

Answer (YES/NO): NO